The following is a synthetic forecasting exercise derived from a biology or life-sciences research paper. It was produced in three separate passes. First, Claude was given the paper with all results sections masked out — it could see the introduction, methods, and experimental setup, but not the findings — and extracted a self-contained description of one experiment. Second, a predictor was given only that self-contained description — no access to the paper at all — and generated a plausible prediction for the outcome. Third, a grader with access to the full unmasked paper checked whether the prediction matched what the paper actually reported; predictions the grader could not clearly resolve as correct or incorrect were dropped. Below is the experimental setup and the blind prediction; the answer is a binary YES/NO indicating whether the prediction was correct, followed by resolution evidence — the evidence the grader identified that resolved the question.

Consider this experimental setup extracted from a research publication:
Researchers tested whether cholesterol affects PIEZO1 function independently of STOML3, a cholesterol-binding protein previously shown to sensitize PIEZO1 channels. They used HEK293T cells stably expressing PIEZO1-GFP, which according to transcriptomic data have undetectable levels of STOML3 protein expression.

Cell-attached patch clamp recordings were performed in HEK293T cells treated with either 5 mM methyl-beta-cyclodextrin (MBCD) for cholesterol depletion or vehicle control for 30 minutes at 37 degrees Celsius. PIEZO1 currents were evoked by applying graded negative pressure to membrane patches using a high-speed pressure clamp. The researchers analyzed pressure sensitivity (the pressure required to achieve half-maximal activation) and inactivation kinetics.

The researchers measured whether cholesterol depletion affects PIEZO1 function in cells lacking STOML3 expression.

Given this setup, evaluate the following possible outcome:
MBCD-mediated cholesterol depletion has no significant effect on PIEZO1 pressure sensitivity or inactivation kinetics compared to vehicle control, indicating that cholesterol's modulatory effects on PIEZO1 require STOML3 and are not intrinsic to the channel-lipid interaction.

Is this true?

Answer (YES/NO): NO